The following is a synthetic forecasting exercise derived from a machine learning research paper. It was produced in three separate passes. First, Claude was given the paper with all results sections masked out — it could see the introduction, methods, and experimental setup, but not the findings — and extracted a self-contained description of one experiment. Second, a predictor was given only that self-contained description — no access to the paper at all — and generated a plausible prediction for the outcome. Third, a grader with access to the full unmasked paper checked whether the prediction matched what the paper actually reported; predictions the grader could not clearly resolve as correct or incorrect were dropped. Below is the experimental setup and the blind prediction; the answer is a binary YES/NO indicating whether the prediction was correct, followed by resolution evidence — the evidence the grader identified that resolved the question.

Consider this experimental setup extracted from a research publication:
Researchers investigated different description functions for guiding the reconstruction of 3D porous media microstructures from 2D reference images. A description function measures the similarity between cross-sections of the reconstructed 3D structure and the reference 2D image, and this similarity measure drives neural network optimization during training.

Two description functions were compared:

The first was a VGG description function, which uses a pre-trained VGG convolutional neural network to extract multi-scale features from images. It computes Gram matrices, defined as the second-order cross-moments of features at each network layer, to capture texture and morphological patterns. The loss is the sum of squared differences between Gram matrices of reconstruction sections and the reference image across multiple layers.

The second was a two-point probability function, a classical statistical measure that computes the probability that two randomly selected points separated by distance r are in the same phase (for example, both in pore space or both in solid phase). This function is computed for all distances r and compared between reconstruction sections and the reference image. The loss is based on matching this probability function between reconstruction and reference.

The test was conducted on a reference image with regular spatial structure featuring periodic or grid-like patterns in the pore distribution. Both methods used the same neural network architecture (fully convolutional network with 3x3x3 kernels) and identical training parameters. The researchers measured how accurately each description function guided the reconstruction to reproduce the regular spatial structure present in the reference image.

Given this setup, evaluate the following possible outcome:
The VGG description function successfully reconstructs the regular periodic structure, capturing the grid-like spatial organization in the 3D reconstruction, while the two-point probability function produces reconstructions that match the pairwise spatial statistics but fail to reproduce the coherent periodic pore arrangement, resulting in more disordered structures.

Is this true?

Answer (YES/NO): NO